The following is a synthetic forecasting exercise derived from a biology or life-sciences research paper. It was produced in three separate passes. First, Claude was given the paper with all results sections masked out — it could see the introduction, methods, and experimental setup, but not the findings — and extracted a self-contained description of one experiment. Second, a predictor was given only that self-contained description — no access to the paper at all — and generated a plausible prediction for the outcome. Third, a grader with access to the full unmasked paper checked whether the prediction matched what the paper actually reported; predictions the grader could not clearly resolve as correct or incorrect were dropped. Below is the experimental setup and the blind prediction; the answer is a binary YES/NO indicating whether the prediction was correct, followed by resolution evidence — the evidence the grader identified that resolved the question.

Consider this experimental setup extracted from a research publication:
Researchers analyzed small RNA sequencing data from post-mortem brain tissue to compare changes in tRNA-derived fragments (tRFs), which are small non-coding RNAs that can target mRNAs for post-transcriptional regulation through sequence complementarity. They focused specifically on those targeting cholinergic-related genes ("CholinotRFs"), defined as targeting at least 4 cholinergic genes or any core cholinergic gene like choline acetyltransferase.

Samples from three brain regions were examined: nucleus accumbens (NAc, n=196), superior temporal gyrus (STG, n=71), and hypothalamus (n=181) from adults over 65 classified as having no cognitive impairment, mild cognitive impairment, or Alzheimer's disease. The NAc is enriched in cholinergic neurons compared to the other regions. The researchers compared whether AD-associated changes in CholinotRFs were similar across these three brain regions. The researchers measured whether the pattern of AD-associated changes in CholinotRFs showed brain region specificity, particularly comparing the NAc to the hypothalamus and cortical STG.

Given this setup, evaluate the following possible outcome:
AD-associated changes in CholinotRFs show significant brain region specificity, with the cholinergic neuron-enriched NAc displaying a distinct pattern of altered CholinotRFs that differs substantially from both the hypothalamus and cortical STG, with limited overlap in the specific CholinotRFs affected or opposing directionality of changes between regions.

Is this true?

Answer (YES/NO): YES